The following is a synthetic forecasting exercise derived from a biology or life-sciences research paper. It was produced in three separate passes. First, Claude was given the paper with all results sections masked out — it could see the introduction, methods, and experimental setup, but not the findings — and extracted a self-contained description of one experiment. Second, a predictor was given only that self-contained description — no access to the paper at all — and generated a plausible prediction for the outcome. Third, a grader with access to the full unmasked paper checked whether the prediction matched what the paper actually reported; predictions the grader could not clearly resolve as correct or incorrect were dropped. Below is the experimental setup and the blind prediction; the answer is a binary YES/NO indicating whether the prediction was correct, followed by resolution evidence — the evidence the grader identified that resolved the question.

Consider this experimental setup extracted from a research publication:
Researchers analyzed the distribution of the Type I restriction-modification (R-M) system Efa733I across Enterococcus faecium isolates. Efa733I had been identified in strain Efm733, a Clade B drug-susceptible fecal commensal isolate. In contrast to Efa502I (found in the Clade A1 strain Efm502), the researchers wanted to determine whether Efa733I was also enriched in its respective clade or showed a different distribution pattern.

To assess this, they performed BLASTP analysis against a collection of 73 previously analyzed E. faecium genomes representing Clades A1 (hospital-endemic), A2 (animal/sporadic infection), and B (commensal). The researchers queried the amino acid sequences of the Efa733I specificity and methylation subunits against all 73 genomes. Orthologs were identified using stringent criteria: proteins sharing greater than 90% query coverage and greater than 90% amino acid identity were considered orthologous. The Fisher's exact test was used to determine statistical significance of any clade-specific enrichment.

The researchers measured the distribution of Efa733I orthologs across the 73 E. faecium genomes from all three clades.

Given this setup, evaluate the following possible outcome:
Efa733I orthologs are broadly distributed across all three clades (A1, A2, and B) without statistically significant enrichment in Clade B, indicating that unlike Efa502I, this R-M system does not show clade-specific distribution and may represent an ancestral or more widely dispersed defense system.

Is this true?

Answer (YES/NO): NO